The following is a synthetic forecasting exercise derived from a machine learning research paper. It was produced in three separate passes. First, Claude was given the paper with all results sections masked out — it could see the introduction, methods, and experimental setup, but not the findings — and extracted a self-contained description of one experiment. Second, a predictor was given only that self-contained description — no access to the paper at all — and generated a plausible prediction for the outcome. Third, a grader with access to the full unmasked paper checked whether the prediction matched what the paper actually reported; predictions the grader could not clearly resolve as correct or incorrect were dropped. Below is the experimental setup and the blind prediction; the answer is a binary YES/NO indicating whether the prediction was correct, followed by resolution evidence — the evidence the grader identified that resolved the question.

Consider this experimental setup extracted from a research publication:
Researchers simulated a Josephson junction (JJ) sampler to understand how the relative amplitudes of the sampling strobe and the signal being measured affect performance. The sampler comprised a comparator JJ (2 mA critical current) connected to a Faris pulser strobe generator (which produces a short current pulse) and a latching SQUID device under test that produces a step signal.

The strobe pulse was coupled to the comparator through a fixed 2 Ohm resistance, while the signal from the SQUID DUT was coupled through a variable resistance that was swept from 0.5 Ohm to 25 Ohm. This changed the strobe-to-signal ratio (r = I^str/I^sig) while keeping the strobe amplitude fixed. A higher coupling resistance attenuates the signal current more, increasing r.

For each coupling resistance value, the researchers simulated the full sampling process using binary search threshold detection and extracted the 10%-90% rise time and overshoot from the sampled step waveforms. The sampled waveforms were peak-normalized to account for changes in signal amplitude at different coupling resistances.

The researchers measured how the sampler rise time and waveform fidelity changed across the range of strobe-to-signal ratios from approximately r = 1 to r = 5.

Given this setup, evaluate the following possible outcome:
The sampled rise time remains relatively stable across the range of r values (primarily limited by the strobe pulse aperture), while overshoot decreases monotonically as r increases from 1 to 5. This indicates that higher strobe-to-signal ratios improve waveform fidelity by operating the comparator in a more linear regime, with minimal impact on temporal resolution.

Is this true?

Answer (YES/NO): NO